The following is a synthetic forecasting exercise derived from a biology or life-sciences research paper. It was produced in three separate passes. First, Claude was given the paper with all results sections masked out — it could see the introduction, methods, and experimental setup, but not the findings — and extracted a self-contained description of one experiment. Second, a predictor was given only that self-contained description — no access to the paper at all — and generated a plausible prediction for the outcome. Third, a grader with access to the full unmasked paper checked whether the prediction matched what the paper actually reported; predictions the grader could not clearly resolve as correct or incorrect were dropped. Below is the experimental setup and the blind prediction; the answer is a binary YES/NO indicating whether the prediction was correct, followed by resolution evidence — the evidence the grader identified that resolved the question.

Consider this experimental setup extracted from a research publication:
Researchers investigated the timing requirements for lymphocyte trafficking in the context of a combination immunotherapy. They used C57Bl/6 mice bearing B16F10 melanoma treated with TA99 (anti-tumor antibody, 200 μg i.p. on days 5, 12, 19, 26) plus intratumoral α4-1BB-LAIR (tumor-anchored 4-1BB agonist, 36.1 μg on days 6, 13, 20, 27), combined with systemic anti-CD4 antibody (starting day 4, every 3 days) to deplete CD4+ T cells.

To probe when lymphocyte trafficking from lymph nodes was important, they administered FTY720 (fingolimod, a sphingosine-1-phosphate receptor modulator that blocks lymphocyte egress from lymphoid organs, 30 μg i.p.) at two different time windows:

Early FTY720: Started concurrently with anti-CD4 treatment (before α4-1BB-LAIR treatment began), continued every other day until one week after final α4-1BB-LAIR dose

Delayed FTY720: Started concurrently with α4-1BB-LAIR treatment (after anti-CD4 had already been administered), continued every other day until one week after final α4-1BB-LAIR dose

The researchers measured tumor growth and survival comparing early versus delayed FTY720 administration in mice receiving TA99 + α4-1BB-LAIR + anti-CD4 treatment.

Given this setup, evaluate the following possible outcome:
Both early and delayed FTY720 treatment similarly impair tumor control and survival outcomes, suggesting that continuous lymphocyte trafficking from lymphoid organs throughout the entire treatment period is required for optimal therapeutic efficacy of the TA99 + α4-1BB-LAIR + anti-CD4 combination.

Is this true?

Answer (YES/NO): NO